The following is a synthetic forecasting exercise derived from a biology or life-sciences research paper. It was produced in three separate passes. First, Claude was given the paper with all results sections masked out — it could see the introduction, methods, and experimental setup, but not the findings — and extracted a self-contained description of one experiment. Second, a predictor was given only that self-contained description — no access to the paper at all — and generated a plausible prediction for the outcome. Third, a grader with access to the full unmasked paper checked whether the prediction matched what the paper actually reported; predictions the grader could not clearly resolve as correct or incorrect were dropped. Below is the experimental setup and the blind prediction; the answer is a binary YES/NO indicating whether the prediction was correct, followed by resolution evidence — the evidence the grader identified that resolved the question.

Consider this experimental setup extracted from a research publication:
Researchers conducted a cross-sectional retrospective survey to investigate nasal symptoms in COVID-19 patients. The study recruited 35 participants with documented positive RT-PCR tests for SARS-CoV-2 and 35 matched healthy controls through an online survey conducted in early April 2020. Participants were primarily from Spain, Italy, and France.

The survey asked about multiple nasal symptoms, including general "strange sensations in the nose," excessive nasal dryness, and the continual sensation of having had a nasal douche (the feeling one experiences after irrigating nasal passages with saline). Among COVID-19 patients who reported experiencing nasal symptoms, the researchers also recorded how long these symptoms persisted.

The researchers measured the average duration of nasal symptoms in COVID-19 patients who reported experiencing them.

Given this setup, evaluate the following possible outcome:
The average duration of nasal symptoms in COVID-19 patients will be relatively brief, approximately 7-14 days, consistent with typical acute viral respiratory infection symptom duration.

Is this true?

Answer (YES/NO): YES